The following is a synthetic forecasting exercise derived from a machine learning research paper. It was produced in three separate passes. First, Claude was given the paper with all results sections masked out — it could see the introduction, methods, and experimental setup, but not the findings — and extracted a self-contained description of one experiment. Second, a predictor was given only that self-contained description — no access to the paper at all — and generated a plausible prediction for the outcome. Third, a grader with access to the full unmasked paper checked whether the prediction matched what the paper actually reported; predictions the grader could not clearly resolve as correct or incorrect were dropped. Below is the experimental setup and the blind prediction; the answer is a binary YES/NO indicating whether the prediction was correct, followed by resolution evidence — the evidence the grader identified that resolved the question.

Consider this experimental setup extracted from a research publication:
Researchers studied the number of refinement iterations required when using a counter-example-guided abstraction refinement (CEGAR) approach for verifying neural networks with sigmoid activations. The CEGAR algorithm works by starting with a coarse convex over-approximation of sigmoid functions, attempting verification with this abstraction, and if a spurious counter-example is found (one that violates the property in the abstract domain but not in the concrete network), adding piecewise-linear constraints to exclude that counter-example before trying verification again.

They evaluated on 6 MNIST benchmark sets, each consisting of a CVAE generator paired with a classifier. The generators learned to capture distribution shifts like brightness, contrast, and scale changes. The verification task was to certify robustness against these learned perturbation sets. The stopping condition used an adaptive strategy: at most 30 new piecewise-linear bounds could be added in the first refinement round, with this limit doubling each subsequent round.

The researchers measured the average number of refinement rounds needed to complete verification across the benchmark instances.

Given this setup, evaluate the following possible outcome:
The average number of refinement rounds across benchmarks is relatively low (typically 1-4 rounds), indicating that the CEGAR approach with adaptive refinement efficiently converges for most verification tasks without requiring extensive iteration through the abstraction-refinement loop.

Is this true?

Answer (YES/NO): YES